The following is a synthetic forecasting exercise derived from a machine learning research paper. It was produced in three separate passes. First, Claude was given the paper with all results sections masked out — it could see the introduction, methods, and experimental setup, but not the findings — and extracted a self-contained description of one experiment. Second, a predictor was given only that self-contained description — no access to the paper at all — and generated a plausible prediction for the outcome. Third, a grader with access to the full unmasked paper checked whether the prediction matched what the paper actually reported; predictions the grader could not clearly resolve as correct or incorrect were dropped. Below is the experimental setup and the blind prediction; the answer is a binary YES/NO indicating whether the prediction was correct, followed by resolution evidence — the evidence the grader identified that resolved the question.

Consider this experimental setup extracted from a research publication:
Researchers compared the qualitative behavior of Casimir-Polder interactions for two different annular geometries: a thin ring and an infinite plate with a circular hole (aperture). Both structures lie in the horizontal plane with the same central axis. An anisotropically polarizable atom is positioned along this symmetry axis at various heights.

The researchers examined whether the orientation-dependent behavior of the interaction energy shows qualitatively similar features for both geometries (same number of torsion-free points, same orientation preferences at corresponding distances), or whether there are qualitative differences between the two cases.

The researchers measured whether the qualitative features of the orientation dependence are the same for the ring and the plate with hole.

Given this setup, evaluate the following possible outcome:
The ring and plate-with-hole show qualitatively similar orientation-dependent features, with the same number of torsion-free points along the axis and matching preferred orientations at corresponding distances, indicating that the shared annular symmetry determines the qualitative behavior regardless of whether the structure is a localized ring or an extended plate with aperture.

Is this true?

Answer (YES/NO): NO